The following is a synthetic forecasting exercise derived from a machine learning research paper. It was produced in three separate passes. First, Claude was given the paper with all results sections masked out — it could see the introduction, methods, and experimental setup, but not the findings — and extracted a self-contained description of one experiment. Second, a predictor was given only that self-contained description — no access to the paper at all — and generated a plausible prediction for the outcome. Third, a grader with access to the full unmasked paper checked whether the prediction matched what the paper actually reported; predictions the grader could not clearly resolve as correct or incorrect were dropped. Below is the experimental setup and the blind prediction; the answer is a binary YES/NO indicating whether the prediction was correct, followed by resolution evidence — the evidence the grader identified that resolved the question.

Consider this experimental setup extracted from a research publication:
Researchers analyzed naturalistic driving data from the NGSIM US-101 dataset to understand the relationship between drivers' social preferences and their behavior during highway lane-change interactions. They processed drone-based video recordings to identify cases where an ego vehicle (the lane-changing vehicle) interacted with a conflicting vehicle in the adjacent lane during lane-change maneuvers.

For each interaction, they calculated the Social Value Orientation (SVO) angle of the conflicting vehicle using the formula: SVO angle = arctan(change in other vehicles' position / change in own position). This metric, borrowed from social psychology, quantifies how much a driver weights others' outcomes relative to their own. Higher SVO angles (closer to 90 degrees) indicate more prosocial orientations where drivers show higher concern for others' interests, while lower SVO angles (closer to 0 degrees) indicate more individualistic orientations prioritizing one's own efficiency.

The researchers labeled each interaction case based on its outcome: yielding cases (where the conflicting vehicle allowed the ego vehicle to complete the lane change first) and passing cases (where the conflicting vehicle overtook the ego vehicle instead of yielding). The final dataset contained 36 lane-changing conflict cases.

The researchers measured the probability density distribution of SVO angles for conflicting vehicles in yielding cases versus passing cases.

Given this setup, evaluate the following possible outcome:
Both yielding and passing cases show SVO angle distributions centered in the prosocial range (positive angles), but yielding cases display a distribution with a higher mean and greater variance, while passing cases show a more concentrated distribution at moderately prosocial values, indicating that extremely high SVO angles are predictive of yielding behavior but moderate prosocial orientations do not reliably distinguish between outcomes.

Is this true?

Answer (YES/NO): NO